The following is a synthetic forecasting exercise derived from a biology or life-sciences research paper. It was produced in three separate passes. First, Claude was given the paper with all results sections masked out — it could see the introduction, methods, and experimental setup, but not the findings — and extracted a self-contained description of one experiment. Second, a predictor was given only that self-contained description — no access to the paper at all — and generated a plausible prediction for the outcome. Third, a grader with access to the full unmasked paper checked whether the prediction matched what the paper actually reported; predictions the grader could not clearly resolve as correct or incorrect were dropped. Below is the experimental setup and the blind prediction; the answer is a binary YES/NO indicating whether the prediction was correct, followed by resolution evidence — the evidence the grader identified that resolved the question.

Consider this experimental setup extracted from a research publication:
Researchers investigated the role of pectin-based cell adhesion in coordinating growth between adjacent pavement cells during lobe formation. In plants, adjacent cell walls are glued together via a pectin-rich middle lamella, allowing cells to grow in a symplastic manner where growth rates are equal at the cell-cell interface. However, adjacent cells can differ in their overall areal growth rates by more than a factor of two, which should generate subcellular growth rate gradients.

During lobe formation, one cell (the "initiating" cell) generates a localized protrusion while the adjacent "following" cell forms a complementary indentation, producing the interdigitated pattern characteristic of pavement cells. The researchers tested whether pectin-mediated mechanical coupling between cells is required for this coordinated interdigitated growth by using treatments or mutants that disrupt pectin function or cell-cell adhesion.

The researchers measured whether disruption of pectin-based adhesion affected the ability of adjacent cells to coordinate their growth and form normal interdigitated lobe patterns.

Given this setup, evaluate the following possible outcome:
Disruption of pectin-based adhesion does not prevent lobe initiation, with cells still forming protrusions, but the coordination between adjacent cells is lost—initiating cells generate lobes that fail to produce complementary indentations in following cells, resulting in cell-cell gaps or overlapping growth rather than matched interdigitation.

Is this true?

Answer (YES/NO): NO